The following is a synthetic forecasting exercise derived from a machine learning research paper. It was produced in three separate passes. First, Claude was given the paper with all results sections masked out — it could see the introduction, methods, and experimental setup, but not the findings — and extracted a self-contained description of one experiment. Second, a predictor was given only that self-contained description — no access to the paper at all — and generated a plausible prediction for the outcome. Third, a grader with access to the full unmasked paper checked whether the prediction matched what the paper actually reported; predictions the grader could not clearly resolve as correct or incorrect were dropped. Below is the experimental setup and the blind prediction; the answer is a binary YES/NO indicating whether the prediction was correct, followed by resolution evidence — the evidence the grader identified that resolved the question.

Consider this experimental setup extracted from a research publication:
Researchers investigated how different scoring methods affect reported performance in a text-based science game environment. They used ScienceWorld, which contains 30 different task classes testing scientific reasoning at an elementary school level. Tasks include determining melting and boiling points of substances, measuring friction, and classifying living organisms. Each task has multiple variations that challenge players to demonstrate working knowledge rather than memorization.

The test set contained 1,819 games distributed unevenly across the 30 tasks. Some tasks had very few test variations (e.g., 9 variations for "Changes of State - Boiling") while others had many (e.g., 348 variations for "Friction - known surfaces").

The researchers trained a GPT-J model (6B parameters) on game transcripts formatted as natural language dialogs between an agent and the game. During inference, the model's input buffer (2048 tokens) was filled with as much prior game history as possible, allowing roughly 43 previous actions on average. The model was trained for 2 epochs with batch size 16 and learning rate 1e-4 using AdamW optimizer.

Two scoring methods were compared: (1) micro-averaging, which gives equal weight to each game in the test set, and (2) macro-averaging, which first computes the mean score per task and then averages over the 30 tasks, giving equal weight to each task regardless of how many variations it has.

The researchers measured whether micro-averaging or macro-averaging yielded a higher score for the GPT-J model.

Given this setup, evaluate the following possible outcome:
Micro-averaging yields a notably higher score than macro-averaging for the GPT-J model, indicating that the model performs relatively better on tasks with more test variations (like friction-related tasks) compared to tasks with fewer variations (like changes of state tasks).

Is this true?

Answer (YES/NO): YES